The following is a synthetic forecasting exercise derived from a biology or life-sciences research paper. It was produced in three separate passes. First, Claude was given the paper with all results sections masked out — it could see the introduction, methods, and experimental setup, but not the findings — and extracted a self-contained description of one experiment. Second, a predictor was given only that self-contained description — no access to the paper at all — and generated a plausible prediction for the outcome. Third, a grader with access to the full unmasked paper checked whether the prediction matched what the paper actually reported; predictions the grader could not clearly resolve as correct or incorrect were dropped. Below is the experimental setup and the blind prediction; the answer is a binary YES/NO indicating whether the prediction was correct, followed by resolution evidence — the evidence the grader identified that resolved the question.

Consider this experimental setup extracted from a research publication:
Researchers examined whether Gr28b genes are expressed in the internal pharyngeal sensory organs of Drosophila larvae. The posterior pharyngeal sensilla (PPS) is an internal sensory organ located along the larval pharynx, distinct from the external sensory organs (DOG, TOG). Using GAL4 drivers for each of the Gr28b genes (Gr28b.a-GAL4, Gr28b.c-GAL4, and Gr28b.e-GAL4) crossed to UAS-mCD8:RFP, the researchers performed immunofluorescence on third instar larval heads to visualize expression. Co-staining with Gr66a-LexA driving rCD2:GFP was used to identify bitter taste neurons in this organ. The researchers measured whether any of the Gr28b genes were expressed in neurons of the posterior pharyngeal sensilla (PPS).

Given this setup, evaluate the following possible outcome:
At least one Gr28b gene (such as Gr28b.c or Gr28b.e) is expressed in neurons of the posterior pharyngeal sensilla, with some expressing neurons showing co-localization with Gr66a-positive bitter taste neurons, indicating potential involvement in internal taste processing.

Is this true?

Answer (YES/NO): NO